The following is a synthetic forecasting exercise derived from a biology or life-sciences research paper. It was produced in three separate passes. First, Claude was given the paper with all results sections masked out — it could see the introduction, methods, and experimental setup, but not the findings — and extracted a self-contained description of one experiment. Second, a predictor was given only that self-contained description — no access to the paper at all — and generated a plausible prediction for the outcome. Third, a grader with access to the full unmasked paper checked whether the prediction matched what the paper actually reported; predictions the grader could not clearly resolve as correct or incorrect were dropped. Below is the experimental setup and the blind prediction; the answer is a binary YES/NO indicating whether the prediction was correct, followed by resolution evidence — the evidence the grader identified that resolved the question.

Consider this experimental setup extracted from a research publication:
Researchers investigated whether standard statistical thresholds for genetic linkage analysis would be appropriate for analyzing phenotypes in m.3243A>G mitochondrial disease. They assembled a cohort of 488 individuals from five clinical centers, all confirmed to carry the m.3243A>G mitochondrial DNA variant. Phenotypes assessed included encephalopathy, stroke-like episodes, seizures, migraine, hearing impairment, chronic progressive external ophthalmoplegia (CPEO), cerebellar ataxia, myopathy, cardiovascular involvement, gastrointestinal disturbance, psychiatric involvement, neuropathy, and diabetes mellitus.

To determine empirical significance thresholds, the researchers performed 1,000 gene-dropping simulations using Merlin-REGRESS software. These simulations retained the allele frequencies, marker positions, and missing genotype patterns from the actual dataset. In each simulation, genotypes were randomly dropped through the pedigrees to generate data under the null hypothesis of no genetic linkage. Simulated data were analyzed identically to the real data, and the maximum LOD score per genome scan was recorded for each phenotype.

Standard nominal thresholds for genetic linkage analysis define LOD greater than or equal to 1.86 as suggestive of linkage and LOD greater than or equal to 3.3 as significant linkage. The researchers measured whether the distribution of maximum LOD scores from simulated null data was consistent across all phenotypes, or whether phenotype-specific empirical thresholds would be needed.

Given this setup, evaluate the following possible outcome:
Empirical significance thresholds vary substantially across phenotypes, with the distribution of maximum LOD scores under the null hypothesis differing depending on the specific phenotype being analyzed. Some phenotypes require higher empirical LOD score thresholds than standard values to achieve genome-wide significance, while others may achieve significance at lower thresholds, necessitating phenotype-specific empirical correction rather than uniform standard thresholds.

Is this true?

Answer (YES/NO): YES